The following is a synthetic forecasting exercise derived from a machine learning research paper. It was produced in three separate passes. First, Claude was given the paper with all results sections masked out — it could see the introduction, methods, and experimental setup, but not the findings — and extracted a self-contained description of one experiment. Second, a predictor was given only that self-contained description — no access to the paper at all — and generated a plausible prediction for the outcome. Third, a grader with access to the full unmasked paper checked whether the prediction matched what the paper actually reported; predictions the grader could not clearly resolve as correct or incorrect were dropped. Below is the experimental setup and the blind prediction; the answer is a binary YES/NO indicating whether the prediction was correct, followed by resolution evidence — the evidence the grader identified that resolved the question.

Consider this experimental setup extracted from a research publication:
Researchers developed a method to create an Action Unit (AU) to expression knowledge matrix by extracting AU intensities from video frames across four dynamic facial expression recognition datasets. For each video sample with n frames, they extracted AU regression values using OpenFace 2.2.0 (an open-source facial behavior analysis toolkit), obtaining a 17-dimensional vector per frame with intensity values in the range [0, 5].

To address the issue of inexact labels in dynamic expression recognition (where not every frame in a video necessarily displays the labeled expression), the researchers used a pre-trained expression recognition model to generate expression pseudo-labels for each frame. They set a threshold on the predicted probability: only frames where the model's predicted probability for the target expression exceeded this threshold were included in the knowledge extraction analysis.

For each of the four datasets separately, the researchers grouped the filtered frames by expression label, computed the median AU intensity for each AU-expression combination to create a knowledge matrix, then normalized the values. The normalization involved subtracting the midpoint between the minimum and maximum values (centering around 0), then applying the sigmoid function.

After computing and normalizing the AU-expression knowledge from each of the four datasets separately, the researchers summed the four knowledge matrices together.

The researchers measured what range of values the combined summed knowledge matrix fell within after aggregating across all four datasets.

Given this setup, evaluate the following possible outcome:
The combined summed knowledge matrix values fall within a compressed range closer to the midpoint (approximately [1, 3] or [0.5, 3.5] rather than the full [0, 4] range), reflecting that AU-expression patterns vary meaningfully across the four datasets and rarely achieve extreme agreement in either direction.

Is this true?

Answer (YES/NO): NO